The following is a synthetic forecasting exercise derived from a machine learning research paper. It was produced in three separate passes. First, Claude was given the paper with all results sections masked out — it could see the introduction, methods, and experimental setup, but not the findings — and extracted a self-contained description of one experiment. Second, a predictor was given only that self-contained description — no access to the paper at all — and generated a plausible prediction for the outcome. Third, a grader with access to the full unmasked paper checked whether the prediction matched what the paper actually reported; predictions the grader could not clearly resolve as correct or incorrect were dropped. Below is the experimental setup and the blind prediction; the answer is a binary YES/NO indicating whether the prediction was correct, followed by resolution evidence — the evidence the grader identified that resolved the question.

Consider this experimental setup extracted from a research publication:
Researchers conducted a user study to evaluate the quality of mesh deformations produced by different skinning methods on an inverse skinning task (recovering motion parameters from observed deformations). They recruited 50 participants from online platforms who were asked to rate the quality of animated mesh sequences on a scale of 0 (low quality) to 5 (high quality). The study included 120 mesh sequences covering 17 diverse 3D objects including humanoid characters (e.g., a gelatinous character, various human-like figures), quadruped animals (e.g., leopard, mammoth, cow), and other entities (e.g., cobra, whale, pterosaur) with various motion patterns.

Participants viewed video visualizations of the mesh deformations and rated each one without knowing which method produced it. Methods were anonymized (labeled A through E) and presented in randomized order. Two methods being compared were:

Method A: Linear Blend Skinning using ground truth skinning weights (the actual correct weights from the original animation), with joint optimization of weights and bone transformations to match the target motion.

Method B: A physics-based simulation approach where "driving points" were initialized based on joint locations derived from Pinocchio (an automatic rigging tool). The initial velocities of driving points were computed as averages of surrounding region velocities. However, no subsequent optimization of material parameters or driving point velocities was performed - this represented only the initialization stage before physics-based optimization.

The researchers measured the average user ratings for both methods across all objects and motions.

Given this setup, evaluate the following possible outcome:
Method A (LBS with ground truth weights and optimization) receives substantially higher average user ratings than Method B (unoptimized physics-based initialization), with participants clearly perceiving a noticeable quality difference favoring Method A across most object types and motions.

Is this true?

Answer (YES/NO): NO